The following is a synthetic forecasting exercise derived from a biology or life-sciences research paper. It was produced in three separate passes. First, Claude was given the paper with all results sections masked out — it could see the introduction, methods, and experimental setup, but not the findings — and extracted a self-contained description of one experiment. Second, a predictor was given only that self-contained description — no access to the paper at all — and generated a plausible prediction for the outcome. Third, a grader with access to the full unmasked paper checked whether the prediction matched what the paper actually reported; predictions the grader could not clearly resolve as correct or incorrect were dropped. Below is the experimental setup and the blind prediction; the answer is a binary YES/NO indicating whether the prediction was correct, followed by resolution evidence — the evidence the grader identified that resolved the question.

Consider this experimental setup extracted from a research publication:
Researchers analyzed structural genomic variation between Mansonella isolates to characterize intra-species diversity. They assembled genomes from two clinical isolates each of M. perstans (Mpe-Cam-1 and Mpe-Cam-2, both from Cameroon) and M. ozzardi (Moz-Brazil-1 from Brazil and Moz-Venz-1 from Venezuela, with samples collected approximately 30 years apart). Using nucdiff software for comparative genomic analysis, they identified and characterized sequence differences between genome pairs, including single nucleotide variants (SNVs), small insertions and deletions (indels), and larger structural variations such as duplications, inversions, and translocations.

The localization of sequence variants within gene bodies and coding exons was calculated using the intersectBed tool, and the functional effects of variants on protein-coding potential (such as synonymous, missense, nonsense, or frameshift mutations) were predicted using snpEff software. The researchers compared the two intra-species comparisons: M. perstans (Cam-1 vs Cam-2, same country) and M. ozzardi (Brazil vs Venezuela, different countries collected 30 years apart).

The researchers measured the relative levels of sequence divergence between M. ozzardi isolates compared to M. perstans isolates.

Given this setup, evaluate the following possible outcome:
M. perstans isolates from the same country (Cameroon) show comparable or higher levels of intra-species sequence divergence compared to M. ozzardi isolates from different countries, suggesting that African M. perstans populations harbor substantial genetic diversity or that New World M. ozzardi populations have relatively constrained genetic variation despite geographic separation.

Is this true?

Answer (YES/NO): NO